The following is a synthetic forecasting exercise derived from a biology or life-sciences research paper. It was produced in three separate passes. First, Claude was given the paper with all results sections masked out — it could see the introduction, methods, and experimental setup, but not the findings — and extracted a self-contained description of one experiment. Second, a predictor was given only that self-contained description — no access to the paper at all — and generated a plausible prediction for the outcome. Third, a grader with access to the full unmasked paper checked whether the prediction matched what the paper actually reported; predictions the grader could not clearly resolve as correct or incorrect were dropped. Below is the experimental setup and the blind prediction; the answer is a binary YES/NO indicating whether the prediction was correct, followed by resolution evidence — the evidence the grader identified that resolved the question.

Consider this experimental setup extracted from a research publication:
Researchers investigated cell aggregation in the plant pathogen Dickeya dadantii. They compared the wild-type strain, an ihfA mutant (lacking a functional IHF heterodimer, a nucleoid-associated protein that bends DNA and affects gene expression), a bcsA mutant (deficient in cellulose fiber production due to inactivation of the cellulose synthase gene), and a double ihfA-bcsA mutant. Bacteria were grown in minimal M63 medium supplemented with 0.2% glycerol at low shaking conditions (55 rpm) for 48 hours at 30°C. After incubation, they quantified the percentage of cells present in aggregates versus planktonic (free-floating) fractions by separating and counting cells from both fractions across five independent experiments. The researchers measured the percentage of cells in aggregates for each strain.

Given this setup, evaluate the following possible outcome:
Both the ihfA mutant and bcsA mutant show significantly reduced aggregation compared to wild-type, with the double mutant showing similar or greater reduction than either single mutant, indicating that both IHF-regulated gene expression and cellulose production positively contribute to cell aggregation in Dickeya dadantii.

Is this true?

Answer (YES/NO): NO